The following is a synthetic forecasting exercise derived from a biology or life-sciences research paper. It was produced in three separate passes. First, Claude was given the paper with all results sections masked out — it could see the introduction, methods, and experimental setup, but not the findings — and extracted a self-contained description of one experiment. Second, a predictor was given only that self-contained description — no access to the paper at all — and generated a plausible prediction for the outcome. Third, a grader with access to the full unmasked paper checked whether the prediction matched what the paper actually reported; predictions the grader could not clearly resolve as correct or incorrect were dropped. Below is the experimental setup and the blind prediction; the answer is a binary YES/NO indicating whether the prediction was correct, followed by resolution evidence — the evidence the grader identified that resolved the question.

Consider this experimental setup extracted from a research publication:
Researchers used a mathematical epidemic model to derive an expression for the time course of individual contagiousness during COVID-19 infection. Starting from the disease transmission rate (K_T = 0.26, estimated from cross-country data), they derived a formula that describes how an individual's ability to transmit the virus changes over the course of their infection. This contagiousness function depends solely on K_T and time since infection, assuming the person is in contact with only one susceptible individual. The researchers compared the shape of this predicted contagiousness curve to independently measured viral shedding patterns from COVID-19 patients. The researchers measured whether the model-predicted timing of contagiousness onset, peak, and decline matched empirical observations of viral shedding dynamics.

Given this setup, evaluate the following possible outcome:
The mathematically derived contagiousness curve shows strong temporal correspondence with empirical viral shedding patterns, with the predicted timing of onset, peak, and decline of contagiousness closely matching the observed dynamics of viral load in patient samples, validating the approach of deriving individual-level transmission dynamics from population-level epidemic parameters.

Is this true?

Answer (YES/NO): YES